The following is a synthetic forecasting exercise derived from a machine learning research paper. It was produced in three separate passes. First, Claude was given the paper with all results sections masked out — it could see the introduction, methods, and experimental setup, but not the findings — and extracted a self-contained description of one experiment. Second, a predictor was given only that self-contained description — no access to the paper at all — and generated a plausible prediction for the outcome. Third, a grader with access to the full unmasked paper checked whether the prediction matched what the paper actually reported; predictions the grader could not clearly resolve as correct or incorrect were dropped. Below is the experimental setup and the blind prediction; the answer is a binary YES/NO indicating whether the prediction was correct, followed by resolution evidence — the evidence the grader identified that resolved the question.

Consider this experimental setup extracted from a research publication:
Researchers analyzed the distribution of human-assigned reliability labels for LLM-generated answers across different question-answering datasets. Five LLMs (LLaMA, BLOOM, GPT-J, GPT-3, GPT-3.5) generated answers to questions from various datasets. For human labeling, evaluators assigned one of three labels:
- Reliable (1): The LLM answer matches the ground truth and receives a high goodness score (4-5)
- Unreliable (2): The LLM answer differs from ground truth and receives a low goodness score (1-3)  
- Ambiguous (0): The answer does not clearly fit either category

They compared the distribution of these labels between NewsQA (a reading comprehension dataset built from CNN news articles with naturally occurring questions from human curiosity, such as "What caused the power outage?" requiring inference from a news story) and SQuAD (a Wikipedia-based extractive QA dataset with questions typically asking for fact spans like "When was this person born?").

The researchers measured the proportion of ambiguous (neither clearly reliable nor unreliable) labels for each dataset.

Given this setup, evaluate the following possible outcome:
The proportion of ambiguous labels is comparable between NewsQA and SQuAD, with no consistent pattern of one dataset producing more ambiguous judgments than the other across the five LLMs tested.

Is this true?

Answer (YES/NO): NO